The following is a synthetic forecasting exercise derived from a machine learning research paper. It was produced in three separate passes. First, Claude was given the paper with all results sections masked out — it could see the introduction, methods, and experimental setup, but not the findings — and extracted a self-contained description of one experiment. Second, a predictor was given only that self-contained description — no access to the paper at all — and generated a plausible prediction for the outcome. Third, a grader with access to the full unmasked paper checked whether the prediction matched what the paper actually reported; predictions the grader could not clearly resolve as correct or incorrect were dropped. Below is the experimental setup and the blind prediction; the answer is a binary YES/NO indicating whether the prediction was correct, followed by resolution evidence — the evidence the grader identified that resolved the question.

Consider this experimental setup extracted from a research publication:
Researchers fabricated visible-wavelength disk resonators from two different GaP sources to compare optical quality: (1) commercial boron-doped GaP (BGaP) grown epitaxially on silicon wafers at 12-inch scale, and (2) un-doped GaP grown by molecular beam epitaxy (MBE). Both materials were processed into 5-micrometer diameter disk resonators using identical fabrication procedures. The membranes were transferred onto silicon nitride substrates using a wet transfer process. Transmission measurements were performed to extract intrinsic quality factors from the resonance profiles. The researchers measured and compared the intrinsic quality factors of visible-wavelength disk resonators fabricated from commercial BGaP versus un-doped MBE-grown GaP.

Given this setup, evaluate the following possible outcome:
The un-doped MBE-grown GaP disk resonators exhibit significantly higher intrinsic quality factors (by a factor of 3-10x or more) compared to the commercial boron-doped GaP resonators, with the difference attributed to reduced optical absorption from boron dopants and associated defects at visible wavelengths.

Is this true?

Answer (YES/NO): YES